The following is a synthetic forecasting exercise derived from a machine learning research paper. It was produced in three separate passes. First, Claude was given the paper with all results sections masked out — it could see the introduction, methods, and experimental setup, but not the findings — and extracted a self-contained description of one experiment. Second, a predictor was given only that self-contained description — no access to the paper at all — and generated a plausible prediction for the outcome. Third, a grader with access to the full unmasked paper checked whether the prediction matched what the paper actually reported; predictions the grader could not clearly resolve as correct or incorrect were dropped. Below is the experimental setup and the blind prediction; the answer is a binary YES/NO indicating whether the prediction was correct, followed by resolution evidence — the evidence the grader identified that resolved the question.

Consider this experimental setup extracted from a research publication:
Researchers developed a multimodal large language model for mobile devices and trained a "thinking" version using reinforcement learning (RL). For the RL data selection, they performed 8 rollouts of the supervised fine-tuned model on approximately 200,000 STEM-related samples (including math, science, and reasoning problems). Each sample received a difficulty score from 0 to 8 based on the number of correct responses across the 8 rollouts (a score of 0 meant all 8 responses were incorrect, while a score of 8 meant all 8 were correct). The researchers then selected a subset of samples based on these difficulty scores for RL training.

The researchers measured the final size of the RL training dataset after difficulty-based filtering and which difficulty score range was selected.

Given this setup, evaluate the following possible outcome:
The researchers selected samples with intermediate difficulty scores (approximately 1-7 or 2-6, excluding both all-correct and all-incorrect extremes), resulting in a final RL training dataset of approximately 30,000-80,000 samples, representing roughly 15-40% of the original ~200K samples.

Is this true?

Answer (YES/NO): NO